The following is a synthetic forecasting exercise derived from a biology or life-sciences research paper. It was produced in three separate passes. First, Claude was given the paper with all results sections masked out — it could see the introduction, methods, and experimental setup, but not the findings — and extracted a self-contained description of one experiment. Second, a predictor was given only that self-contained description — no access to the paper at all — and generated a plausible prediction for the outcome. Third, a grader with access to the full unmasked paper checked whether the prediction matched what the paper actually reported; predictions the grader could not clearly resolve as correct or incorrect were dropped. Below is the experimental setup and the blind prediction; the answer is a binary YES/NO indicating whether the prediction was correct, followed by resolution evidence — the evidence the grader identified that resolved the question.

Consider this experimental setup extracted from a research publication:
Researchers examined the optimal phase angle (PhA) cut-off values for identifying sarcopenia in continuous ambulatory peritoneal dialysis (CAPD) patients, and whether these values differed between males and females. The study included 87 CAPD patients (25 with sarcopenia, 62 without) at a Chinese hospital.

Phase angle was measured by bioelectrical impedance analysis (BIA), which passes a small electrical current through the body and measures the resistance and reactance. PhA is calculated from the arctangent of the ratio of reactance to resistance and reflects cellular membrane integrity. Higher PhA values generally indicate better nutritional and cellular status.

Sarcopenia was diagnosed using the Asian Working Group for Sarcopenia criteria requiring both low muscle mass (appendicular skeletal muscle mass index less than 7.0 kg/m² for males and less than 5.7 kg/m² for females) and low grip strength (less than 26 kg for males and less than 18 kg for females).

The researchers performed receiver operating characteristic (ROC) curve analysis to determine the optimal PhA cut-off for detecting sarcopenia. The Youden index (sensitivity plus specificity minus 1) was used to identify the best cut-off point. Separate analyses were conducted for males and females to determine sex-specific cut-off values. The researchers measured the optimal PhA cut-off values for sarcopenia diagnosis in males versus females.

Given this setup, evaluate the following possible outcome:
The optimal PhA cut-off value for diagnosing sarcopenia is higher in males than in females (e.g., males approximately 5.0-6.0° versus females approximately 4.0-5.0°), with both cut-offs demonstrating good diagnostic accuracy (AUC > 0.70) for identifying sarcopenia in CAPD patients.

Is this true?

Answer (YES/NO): NO